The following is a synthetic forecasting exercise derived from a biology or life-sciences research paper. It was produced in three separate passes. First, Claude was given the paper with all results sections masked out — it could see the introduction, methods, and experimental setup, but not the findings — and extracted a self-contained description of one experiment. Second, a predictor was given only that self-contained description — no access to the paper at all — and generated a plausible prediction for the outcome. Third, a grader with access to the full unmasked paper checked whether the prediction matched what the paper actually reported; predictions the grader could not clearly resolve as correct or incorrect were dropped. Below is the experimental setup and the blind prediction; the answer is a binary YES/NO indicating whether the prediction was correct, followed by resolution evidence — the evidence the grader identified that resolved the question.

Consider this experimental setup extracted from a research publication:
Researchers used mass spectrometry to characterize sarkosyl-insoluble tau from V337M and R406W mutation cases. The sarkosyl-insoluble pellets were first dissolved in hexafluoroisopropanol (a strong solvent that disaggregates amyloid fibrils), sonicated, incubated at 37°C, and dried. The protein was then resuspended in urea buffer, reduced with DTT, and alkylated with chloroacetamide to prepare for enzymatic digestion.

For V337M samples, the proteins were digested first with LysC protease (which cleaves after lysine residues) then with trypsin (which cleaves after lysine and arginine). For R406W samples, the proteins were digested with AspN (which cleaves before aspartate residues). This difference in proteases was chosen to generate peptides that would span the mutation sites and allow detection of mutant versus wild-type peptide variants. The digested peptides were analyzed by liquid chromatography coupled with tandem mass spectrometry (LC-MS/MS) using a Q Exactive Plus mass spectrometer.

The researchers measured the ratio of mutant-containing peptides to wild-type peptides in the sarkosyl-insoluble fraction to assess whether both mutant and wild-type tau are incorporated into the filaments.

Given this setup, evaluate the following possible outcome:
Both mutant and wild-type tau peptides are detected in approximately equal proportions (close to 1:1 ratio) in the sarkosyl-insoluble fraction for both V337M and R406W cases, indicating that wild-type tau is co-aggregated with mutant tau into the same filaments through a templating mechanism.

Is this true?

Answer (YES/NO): NO